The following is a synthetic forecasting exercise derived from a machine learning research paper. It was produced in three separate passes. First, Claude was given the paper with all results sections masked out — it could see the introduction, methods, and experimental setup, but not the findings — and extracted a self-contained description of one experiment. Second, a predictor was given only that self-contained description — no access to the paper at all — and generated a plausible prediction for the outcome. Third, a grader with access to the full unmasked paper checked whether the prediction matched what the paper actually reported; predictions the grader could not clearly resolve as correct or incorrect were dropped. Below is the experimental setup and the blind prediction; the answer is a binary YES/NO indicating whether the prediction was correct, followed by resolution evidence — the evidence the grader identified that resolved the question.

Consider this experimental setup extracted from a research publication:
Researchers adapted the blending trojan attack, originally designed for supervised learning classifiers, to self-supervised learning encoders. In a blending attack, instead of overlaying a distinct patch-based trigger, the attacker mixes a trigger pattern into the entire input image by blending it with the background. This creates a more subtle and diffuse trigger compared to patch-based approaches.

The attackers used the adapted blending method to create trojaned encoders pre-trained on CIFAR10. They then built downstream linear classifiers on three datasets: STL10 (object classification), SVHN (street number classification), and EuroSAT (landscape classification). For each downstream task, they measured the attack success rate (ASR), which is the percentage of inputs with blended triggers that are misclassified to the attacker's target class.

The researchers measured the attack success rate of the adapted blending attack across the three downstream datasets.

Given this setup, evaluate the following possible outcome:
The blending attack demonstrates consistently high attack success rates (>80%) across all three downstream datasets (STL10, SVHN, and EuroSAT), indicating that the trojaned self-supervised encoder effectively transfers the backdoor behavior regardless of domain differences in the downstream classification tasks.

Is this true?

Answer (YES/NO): NO